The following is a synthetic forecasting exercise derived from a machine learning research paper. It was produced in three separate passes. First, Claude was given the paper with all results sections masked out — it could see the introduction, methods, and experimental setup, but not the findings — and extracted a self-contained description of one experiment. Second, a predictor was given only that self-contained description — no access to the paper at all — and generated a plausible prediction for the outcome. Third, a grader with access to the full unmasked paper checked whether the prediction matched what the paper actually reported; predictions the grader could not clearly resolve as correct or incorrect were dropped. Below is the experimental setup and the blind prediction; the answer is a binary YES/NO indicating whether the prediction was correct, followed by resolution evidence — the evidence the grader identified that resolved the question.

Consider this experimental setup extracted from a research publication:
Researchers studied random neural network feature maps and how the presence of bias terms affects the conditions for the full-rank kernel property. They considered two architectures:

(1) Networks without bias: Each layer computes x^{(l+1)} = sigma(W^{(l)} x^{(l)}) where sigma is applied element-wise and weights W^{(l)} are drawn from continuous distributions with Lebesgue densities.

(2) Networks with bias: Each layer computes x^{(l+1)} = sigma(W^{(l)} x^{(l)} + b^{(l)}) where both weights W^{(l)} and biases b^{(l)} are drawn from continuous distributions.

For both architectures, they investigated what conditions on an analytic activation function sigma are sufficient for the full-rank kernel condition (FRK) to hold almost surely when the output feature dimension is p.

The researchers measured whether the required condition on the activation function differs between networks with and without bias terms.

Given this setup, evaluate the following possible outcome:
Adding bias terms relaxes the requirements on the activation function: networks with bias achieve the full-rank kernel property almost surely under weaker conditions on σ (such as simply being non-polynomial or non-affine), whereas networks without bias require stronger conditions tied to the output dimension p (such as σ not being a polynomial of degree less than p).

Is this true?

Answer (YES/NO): NO